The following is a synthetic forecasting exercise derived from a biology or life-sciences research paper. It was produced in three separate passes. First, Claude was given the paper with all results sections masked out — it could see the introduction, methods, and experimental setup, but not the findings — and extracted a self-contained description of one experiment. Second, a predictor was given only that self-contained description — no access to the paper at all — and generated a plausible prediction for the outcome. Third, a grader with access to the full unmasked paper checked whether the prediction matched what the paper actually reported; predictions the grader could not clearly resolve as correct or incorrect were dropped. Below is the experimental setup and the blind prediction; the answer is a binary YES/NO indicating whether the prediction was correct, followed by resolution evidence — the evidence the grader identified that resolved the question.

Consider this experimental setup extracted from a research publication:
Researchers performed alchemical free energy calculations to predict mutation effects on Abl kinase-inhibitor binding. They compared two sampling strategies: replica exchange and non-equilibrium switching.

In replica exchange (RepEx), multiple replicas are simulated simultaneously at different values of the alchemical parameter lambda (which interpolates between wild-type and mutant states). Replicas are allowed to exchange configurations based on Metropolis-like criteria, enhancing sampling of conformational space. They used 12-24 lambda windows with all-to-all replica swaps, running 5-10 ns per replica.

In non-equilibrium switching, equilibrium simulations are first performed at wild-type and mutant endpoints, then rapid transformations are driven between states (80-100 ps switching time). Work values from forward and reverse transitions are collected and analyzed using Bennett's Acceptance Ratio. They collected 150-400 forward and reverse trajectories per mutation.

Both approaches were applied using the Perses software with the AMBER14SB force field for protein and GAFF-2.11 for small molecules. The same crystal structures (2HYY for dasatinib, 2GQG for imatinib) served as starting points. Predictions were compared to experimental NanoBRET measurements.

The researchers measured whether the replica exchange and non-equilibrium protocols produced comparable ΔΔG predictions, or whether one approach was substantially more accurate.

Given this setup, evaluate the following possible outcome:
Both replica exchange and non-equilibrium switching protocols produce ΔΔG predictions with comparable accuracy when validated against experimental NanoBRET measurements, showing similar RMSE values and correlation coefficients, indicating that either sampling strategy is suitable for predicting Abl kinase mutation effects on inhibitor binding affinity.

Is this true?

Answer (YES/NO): YES